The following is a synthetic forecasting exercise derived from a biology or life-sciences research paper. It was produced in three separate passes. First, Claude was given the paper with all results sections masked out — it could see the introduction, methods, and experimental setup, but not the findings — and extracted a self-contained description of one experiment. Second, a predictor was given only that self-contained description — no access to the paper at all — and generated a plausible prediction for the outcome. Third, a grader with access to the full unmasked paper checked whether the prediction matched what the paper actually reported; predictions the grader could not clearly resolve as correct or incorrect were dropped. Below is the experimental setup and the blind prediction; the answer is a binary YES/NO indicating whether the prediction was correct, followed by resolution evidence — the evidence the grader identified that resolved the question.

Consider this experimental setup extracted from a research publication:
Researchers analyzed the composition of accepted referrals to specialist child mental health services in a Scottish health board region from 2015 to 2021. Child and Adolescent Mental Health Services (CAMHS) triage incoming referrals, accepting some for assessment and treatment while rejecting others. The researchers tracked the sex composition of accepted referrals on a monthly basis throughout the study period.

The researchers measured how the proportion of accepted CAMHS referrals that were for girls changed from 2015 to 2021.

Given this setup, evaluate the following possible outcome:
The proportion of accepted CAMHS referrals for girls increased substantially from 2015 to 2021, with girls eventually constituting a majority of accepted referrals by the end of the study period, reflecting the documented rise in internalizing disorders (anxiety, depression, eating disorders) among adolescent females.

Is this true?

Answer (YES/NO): YES